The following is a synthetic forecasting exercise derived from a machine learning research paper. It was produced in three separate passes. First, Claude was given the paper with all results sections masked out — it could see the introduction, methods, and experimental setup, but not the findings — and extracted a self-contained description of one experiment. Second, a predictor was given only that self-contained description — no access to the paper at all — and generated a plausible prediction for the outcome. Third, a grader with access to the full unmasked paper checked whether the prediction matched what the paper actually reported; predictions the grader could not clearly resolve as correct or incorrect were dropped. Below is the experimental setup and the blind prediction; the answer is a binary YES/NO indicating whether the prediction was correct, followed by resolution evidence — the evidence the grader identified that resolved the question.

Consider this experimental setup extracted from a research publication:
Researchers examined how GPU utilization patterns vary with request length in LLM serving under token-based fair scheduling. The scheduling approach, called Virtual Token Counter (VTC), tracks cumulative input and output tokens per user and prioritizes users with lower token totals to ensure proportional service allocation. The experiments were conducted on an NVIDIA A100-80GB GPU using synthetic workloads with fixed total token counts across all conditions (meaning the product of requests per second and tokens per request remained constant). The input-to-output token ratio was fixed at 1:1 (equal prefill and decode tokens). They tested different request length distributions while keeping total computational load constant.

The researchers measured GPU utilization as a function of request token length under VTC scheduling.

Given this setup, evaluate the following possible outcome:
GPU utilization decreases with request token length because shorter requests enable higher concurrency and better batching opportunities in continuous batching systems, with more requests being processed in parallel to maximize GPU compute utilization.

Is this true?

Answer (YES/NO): NO